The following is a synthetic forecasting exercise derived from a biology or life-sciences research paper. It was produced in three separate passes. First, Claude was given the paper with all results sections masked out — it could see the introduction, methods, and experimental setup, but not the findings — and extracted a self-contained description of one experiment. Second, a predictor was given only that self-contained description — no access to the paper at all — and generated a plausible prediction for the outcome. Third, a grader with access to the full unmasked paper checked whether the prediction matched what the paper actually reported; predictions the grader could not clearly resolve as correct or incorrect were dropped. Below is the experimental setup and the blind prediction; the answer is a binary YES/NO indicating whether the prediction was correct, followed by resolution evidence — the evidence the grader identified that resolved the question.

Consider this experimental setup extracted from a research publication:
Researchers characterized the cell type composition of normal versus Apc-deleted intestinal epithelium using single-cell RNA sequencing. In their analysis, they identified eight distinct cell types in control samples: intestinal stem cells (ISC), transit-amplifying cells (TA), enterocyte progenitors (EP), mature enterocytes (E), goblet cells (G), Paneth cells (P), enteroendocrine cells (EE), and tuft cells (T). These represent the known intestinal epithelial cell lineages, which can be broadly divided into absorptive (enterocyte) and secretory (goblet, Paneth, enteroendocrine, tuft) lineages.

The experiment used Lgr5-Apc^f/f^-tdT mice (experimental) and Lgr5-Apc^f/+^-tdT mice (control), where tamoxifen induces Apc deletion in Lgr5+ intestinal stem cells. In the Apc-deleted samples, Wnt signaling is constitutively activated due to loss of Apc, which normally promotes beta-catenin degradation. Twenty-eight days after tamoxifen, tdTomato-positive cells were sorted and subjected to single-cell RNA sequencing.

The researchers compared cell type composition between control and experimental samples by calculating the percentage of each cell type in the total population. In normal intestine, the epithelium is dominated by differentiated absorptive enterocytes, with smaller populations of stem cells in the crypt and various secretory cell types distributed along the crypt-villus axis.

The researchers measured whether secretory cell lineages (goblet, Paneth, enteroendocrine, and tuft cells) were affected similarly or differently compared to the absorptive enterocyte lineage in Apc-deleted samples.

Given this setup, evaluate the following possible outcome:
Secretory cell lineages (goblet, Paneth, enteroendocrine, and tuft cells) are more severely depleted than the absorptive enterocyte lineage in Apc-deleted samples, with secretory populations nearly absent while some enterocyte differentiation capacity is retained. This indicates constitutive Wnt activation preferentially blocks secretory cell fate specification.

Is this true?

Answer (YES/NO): NO